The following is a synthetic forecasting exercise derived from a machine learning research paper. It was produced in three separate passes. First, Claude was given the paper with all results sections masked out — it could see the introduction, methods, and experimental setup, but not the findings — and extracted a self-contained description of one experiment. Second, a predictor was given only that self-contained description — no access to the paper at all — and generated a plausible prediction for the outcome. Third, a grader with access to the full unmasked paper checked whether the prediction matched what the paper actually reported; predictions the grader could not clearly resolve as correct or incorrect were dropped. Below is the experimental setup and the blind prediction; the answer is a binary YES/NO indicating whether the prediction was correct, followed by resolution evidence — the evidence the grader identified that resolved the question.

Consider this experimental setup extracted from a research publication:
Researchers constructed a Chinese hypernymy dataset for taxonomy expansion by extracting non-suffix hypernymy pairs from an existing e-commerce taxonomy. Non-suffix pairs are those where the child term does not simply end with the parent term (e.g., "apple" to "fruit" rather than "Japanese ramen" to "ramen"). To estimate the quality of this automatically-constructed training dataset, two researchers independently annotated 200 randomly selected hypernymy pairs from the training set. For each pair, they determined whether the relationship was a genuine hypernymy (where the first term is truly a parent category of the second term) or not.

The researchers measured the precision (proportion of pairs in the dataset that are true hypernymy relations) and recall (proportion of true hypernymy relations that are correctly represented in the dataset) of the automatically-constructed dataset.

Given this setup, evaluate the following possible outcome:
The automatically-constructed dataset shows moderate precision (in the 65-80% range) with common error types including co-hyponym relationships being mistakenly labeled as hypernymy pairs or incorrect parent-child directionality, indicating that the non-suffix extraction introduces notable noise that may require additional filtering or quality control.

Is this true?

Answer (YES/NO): NO